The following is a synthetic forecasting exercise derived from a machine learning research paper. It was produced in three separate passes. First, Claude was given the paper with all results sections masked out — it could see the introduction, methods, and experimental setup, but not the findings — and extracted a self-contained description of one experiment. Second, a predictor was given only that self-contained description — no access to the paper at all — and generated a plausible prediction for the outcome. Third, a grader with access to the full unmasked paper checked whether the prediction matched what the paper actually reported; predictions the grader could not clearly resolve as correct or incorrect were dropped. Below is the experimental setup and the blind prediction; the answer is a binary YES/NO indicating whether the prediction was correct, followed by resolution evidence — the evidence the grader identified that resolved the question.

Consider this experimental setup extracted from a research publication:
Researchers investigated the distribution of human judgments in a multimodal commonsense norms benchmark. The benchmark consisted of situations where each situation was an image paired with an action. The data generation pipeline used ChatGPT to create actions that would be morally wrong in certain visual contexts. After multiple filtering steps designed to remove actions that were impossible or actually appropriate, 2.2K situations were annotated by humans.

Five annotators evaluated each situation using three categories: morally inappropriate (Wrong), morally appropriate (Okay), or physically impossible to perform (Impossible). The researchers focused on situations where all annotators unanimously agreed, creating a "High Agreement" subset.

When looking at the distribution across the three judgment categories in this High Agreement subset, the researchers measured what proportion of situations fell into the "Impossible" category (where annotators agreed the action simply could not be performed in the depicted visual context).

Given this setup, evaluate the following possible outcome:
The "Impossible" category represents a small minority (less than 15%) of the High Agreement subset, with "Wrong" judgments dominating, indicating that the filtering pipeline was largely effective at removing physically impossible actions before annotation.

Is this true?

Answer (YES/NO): NO